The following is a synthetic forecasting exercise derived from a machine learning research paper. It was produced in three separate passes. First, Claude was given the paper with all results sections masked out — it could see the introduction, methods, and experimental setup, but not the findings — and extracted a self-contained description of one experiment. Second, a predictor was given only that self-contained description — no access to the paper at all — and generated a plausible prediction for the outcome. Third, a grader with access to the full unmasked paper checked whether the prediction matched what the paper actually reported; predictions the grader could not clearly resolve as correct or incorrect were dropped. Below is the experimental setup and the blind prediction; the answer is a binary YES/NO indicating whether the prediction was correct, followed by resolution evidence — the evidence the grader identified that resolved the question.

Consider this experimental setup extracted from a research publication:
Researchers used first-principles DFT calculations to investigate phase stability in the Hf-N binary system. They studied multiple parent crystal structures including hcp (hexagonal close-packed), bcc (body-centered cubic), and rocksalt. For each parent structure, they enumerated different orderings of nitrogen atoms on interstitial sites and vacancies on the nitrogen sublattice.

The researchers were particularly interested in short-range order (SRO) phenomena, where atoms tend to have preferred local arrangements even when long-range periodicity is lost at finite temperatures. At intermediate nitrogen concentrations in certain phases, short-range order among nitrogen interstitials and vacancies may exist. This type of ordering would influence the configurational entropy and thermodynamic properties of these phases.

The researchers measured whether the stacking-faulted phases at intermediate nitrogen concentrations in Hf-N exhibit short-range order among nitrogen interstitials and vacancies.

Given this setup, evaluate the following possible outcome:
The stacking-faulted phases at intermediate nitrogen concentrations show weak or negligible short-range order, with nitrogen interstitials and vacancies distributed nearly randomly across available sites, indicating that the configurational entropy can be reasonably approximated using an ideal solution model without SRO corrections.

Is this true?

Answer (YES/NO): NO